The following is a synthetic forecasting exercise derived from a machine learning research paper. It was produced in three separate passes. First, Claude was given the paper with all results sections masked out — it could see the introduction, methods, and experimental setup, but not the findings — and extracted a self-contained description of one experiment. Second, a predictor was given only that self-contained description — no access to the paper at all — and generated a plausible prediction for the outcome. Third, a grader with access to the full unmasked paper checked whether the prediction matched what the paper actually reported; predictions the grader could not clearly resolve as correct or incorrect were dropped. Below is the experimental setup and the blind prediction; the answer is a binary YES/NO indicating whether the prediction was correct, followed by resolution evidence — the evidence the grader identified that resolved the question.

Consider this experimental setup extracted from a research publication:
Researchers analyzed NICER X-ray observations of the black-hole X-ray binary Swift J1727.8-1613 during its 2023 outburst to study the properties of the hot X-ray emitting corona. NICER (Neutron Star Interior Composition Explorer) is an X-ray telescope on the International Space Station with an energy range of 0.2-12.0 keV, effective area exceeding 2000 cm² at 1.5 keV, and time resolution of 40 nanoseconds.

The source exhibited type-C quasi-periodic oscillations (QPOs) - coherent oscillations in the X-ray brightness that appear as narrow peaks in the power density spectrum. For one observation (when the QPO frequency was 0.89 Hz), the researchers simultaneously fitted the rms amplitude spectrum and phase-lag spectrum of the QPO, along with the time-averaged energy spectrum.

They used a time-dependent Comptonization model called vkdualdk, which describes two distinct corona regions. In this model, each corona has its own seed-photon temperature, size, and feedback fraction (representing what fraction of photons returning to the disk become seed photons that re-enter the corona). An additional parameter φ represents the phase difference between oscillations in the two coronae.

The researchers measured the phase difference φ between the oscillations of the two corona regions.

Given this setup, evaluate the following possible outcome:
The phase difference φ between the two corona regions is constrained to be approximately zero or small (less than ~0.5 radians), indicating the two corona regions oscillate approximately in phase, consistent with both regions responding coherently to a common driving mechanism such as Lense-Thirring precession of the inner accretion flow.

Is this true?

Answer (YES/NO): NO